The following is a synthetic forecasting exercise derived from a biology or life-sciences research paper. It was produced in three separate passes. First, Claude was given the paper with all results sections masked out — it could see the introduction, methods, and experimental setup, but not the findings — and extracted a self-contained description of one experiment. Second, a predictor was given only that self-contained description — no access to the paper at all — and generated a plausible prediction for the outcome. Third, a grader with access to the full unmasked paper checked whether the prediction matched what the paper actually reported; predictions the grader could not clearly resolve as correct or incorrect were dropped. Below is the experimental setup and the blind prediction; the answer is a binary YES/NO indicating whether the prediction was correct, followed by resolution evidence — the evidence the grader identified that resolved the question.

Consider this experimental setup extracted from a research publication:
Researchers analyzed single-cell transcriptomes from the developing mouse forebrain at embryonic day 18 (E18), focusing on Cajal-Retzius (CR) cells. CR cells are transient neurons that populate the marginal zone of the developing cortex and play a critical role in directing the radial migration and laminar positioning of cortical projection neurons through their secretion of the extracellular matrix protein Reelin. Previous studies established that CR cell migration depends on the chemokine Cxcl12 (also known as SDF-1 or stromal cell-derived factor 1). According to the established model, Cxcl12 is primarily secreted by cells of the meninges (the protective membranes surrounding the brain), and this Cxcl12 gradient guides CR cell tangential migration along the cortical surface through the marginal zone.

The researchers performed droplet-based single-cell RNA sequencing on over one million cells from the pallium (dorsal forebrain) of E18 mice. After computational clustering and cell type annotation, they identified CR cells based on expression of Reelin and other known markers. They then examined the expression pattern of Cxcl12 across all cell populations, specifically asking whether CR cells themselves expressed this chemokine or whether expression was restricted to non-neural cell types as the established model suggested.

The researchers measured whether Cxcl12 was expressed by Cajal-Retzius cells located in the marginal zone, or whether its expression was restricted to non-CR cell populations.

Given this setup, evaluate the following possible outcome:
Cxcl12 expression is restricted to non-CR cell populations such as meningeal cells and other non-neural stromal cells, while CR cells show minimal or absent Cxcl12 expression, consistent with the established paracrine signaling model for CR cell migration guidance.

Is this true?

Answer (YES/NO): NO